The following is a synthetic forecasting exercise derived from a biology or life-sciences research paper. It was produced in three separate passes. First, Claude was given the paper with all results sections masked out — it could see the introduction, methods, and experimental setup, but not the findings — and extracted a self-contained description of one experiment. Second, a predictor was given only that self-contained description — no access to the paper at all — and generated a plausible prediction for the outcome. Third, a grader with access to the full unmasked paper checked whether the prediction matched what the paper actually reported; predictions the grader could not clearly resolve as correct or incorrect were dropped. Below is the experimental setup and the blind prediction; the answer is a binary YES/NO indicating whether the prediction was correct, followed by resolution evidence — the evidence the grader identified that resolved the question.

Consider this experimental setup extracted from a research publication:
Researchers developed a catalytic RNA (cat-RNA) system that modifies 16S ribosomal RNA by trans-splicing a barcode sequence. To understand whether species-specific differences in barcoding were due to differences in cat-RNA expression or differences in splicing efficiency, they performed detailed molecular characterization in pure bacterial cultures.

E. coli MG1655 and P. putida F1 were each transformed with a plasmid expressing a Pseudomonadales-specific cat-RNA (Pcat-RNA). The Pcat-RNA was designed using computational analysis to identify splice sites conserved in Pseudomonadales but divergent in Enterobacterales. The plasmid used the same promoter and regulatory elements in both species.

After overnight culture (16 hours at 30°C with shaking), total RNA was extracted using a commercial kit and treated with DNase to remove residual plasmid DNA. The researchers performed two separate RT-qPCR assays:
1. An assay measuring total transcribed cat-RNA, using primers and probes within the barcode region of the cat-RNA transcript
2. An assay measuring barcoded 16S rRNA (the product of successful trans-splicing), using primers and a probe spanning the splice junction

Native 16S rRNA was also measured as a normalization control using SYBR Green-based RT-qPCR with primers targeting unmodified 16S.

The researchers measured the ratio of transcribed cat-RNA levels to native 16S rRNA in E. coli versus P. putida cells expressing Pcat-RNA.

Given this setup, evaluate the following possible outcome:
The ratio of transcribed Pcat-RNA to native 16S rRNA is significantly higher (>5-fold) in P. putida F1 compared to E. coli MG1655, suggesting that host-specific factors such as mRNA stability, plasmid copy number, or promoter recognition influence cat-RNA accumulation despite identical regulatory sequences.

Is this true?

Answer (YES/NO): NO